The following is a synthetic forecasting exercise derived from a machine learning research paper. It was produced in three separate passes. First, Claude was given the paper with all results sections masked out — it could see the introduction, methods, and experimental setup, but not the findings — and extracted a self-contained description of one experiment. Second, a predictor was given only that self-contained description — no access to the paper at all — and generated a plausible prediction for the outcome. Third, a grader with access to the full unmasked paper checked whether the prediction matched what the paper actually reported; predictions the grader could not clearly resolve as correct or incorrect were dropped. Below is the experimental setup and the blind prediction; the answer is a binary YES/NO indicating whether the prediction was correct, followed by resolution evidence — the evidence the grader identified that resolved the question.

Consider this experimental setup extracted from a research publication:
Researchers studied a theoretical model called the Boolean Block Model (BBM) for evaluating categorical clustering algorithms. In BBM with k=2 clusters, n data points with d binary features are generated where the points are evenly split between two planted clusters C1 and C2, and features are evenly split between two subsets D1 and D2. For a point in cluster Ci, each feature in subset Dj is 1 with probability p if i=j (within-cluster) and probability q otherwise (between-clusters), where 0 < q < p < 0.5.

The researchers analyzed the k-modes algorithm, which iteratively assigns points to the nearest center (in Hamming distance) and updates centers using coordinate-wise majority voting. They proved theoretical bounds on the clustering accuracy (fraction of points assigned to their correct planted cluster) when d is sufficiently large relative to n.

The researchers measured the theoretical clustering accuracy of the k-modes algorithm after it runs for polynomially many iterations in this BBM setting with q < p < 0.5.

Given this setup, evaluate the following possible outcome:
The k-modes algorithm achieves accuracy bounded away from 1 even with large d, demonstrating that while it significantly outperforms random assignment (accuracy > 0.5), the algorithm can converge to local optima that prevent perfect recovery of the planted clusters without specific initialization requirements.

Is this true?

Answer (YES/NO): NO